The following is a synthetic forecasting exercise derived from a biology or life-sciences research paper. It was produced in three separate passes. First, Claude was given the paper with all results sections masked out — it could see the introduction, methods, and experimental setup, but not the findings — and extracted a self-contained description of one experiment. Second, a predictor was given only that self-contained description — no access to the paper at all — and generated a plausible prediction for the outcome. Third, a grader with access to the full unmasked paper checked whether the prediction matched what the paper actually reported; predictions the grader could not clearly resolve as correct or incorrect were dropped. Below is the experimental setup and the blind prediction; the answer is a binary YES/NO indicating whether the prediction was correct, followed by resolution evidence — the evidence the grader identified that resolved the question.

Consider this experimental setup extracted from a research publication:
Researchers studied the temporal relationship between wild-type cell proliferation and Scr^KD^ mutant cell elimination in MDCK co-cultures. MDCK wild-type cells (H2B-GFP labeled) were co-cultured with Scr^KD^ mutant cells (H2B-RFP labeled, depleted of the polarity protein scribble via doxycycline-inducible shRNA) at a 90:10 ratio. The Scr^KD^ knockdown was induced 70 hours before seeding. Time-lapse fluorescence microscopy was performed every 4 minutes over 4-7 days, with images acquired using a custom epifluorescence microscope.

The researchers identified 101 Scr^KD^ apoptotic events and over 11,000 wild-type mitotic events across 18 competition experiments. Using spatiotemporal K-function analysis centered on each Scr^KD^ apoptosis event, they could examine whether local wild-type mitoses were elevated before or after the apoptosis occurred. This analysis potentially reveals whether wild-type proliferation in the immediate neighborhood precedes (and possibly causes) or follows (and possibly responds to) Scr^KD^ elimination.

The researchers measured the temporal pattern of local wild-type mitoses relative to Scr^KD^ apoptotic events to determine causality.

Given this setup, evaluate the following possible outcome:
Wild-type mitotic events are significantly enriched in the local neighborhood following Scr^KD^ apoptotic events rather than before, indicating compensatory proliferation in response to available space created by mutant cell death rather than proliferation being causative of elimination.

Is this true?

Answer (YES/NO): YES